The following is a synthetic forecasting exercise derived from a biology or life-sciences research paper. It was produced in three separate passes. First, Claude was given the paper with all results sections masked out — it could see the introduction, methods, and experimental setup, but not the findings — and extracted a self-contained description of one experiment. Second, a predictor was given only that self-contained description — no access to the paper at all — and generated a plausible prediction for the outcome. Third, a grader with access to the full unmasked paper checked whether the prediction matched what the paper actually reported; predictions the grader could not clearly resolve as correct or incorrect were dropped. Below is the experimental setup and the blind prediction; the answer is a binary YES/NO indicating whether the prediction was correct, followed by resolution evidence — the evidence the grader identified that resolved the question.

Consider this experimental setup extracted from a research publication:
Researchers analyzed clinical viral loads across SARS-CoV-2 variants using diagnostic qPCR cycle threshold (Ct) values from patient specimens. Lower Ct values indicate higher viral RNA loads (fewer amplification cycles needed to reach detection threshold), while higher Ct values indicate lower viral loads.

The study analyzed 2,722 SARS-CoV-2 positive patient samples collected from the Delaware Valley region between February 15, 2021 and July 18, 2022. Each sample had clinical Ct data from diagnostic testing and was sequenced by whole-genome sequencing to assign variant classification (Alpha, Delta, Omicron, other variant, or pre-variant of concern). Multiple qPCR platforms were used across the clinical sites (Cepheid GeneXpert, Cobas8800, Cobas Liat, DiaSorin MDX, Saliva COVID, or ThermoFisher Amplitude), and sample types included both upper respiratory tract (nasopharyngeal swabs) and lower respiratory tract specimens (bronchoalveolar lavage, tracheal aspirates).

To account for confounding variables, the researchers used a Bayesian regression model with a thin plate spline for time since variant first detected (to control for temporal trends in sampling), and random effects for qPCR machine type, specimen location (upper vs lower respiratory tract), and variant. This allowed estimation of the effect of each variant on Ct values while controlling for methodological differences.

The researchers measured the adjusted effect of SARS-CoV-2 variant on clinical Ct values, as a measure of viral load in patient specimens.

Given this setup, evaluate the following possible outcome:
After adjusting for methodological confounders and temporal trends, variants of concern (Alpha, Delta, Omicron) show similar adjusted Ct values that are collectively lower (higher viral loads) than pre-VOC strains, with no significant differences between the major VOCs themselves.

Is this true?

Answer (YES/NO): NO